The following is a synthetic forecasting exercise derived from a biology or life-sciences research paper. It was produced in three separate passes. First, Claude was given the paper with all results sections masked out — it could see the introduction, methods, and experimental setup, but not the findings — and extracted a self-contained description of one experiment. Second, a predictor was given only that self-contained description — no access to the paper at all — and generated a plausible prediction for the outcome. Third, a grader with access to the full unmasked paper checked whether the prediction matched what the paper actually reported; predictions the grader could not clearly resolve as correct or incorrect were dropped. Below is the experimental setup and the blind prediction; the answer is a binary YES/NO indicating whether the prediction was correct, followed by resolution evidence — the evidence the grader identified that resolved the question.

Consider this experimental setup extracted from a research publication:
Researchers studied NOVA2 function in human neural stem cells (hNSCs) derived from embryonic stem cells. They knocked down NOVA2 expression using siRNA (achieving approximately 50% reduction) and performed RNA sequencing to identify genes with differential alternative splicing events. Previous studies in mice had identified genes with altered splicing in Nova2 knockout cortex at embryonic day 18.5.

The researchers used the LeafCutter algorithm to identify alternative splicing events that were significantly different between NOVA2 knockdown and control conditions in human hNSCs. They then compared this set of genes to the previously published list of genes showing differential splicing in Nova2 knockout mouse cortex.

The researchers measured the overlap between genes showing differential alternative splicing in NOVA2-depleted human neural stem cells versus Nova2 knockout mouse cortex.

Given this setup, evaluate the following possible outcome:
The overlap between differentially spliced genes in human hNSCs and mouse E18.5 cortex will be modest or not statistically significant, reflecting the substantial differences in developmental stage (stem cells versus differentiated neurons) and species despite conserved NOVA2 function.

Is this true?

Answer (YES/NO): NO